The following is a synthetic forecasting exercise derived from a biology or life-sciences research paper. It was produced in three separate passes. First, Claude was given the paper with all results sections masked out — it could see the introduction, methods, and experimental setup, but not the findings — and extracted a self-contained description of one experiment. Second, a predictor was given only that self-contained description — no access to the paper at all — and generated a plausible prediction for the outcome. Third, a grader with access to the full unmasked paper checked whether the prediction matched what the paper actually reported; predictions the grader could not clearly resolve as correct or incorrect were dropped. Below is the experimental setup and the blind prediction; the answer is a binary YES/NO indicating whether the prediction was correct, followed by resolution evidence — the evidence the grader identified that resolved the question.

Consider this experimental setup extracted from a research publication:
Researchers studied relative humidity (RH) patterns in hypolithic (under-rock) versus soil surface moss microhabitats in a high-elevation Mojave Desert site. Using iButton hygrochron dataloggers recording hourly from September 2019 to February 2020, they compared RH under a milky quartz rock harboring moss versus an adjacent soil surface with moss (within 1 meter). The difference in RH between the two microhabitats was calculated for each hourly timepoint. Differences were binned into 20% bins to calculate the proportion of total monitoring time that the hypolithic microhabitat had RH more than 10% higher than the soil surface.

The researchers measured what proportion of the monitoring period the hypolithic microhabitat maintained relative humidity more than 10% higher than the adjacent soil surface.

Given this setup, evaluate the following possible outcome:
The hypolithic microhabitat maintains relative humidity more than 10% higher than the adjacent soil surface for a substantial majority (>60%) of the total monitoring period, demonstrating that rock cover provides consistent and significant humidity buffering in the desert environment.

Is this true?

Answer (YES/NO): NO